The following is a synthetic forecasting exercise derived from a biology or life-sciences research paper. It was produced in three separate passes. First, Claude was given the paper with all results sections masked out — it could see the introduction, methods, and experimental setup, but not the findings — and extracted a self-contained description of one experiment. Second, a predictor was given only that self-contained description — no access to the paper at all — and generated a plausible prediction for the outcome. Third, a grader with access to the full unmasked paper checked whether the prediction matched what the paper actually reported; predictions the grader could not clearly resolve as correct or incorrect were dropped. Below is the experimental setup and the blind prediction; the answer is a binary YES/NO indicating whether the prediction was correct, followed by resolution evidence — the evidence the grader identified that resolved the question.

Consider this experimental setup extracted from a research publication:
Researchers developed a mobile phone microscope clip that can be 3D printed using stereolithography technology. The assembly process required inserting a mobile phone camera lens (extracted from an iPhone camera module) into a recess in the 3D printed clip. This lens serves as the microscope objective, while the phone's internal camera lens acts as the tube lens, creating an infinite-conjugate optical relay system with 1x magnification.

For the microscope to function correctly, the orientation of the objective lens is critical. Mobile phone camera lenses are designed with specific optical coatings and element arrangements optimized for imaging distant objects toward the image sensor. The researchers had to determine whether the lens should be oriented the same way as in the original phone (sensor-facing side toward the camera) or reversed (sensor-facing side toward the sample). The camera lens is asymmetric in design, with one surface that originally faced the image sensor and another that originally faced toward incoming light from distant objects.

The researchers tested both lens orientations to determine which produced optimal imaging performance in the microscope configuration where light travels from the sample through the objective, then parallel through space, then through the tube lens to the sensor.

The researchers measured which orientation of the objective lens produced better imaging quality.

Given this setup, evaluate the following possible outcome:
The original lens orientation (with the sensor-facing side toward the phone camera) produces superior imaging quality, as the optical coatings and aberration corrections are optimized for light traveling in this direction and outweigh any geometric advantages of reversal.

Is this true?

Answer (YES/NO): NO